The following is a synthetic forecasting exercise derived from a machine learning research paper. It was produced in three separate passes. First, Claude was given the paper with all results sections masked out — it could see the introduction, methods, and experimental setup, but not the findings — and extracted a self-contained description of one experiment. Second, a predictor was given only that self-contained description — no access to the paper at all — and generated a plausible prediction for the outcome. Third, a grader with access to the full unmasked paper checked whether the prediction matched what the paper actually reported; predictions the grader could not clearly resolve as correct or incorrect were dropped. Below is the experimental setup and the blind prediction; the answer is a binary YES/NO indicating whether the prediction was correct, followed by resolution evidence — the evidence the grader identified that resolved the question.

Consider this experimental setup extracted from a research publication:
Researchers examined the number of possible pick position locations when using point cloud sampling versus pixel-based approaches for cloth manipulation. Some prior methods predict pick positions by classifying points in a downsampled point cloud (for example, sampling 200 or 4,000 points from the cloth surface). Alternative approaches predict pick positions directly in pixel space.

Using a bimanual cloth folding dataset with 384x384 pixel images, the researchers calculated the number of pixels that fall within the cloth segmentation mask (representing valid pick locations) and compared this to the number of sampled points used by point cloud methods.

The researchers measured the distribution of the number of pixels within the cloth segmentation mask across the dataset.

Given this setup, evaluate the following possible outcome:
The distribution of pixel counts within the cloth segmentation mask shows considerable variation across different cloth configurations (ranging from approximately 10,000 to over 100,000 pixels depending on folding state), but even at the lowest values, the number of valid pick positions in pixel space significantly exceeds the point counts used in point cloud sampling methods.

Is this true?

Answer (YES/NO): NO